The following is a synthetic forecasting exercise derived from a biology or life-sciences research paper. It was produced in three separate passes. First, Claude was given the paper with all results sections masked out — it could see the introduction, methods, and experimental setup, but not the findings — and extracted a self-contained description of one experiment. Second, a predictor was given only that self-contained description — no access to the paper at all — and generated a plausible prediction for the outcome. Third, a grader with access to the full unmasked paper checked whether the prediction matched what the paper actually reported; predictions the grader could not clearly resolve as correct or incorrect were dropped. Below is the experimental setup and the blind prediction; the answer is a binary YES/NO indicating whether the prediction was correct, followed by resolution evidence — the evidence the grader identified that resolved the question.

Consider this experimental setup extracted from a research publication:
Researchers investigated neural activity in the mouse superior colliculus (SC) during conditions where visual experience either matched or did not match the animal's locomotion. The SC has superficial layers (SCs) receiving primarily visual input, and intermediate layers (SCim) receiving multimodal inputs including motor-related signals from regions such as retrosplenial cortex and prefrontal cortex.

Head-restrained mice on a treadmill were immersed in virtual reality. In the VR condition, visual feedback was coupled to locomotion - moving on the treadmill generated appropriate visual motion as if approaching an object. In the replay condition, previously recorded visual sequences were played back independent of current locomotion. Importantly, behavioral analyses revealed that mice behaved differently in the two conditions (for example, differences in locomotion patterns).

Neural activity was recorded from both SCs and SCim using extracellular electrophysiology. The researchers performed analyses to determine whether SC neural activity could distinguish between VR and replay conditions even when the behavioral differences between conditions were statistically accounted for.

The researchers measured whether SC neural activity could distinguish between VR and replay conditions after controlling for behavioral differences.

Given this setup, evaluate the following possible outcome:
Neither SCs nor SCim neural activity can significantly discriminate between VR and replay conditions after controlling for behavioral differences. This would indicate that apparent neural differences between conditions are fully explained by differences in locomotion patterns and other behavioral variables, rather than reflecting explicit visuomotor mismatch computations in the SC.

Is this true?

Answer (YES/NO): NO